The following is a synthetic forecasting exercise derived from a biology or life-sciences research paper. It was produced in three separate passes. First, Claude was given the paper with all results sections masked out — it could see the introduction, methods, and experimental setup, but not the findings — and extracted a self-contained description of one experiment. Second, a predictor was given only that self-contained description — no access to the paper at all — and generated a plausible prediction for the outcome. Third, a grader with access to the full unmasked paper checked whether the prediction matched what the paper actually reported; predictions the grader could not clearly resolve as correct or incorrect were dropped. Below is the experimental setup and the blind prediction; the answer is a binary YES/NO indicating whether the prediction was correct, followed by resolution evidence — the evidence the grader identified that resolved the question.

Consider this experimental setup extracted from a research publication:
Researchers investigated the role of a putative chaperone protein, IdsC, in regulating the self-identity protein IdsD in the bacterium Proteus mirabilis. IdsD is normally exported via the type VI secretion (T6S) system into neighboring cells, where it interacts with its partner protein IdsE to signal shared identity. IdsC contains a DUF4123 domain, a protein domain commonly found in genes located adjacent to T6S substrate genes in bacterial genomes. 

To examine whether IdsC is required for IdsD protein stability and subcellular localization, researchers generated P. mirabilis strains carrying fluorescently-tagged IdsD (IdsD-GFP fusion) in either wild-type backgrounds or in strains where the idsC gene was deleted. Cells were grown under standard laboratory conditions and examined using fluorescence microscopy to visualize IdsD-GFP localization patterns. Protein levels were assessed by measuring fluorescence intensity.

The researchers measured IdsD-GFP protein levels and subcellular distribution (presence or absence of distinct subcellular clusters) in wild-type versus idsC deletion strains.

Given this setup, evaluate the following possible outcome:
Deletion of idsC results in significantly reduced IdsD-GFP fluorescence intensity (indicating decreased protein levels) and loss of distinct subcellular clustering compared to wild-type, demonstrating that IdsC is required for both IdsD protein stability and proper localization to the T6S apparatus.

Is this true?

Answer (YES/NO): NO